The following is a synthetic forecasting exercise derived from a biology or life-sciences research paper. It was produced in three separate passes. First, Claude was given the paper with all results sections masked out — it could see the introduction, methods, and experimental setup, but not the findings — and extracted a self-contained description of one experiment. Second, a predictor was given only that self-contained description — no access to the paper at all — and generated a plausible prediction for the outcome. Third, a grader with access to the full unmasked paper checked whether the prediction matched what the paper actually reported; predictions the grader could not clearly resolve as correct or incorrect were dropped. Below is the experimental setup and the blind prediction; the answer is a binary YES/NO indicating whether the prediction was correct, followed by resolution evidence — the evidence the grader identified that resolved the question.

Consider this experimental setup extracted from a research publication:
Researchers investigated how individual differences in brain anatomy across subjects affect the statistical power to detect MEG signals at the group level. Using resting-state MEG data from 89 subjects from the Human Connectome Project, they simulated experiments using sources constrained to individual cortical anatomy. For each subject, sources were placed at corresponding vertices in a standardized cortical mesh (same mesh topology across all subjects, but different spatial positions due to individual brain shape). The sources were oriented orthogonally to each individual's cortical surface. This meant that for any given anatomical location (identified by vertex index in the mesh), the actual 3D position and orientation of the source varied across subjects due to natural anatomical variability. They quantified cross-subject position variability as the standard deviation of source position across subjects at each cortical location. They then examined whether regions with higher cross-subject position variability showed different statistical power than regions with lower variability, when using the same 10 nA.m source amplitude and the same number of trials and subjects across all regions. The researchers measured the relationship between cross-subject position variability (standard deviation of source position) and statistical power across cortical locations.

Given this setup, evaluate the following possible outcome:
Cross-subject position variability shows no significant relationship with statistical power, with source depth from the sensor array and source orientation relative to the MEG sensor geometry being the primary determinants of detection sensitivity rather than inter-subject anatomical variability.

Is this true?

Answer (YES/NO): NO